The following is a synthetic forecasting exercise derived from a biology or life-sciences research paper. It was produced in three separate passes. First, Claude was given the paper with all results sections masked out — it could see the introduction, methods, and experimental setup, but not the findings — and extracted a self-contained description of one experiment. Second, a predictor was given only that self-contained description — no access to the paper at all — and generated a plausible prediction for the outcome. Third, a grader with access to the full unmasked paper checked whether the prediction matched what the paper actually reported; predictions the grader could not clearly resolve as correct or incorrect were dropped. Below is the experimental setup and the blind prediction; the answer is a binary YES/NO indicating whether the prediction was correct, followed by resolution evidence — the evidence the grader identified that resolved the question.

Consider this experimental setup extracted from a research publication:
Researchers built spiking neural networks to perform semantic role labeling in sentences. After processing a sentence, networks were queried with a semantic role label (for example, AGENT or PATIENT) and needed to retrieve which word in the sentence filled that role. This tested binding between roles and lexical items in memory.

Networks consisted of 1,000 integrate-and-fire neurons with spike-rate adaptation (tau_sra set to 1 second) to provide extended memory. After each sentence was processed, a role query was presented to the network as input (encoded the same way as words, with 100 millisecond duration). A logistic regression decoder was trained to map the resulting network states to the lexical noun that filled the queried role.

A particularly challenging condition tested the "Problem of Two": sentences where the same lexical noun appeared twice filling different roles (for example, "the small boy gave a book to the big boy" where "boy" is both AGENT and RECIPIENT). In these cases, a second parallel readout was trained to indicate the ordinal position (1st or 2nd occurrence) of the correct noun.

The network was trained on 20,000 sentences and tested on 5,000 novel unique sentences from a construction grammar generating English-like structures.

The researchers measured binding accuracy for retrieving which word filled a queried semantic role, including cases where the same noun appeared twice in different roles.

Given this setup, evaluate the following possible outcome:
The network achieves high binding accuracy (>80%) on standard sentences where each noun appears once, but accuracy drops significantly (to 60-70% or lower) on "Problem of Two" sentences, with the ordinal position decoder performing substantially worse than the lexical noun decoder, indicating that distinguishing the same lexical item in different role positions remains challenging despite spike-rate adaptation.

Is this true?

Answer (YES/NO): NO